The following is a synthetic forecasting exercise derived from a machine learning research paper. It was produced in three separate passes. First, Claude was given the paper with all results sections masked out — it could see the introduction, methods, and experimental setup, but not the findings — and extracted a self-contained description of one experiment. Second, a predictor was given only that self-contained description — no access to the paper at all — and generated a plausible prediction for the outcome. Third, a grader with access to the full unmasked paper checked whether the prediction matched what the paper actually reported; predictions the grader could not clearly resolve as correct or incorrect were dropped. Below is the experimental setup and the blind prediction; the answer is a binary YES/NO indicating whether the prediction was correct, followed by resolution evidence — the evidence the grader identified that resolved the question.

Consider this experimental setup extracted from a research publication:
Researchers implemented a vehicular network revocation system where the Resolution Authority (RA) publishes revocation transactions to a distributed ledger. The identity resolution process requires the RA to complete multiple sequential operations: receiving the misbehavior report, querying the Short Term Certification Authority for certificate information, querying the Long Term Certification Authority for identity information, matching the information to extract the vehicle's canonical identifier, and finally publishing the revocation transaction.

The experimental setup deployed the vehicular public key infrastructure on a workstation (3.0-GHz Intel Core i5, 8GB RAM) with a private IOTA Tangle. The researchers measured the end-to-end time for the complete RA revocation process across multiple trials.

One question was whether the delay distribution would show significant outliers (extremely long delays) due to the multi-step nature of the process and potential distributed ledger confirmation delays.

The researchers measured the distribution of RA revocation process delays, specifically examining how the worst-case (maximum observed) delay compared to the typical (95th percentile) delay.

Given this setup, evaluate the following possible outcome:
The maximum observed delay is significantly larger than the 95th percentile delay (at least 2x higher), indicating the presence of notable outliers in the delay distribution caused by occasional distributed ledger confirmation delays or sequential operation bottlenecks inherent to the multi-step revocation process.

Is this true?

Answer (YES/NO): YES